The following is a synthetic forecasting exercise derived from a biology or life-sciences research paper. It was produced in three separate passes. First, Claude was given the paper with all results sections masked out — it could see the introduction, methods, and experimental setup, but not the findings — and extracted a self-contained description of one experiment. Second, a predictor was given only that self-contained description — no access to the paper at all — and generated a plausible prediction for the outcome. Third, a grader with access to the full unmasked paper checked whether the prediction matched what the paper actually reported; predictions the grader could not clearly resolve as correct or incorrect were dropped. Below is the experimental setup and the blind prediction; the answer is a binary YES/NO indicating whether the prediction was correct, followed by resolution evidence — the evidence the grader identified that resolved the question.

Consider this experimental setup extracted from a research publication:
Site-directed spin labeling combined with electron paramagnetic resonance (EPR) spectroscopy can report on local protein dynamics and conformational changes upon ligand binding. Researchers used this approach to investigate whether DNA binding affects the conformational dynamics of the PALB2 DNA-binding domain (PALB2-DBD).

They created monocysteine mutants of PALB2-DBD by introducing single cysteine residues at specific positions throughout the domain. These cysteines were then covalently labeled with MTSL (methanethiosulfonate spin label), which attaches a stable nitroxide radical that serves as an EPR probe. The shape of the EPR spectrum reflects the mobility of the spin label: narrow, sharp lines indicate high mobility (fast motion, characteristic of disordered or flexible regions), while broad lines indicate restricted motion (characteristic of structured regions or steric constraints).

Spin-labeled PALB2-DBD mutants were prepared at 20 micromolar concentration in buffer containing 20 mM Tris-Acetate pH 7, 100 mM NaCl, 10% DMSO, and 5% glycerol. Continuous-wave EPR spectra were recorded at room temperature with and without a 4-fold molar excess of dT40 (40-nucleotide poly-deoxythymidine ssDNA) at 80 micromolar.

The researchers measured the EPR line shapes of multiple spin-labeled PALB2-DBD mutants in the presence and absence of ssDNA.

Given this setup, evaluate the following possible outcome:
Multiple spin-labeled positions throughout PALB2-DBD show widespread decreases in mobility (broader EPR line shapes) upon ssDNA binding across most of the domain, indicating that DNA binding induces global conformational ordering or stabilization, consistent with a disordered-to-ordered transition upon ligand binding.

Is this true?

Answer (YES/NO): NO